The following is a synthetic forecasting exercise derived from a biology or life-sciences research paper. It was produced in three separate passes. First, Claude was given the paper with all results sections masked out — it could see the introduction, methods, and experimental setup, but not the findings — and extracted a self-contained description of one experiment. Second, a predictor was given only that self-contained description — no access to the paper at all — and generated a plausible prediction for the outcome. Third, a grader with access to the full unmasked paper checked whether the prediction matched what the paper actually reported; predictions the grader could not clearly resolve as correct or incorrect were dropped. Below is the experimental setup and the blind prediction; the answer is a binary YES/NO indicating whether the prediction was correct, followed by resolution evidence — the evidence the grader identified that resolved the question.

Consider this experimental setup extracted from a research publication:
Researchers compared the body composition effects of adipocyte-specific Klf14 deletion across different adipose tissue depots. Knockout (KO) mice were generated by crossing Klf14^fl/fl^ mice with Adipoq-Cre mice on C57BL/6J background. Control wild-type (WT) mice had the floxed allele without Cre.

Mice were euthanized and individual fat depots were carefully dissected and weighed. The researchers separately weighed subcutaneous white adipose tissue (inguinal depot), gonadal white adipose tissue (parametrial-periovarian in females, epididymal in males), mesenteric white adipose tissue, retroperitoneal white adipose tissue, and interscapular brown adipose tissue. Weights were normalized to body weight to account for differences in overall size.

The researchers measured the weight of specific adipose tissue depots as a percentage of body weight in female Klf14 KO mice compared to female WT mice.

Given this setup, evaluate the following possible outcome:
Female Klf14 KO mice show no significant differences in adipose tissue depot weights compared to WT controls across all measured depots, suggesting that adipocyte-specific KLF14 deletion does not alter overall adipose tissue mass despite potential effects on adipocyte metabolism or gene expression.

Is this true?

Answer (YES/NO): NO